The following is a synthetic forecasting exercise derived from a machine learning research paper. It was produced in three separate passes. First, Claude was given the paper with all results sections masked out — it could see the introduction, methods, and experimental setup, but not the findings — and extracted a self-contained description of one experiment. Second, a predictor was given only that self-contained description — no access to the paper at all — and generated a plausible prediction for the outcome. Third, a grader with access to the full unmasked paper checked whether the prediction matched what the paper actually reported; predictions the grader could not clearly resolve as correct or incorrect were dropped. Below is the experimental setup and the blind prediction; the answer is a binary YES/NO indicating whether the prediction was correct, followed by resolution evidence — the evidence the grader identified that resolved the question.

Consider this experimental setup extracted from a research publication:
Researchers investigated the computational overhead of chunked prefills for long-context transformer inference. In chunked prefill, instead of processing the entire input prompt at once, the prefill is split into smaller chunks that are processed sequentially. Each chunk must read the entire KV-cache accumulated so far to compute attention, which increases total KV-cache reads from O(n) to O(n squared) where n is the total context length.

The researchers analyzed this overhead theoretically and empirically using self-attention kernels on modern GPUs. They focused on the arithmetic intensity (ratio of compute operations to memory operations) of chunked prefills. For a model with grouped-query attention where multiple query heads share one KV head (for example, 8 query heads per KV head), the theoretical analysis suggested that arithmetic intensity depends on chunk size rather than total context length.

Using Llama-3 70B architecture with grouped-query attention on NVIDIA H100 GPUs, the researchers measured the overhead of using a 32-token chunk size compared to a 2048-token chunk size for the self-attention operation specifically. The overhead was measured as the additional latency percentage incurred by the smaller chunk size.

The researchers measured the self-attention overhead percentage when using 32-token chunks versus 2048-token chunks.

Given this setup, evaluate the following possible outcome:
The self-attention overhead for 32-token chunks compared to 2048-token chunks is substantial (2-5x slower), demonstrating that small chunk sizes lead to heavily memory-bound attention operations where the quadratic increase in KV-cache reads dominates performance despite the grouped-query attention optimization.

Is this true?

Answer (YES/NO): NO